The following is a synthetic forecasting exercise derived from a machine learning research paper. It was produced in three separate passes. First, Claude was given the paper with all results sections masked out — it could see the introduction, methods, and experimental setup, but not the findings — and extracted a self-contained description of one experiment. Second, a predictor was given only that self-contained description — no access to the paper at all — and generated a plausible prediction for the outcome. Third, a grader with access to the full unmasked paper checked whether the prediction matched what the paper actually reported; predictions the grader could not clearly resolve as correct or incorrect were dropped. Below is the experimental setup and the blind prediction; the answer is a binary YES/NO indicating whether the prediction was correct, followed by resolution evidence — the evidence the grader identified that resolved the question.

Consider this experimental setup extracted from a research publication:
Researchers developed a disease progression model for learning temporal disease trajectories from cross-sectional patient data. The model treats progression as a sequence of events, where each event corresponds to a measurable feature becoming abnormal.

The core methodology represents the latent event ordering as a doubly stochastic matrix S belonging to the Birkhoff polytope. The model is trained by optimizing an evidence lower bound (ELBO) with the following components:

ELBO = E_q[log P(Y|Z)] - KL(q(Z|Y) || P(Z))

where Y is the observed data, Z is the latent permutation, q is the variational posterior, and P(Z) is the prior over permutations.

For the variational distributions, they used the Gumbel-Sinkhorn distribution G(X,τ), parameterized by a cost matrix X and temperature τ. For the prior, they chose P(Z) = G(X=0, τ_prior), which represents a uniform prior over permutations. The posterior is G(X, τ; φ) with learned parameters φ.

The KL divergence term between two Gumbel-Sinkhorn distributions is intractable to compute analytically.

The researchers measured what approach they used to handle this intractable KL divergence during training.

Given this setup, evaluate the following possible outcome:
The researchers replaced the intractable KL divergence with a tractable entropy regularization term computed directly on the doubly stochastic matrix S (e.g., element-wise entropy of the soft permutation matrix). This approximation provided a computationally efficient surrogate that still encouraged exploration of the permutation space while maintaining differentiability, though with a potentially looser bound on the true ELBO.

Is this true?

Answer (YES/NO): NO